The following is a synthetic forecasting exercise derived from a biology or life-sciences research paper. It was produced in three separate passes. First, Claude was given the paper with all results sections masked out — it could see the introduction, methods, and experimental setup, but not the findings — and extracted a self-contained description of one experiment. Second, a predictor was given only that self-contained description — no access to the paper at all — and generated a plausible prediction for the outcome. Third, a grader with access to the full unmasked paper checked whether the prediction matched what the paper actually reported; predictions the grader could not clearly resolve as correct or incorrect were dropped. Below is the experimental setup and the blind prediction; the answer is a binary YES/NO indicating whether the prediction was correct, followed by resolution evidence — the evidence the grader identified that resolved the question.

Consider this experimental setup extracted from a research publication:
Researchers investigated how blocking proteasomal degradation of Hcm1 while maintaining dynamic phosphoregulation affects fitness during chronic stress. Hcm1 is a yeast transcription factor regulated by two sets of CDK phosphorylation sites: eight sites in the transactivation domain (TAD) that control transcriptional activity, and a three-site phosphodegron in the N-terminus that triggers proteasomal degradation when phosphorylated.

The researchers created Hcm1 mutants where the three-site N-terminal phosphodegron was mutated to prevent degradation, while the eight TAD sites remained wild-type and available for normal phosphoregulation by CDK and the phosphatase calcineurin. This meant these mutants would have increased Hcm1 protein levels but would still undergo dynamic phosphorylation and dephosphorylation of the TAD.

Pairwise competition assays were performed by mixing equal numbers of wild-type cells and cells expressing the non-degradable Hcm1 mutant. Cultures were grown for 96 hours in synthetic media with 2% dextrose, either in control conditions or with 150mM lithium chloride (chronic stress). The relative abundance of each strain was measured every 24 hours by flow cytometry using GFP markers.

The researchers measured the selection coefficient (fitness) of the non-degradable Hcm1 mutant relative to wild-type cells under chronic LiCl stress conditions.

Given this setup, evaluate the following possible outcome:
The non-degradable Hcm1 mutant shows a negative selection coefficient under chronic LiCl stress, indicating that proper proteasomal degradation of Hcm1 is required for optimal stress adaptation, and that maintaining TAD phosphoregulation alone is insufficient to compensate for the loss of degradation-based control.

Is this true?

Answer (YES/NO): NO